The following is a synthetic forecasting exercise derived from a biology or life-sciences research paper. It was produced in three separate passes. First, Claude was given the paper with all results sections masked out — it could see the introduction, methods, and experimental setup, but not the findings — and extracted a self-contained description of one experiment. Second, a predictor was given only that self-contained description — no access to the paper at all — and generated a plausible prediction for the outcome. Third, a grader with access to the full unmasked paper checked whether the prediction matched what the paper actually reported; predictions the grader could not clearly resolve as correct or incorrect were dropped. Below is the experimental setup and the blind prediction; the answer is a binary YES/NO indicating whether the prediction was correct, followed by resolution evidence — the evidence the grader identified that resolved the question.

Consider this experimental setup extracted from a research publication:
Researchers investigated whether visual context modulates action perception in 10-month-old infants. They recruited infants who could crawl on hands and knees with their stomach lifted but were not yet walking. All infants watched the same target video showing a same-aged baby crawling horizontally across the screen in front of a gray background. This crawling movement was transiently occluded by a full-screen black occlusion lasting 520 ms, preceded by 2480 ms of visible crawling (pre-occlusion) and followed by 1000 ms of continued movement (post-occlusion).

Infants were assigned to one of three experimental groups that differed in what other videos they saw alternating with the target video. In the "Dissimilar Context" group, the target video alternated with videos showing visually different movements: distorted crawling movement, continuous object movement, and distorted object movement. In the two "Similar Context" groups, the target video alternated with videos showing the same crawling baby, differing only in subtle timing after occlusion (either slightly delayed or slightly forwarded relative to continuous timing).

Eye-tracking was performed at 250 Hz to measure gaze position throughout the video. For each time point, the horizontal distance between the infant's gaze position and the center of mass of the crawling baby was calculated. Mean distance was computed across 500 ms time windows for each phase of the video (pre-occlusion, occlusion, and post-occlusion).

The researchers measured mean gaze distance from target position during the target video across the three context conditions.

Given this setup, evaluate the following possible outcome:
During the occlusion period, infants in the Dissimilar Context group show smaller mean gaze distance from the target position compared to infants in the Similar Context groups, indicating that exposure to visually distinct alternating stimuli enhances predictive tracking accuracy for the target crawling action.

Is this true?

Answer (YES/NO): NO